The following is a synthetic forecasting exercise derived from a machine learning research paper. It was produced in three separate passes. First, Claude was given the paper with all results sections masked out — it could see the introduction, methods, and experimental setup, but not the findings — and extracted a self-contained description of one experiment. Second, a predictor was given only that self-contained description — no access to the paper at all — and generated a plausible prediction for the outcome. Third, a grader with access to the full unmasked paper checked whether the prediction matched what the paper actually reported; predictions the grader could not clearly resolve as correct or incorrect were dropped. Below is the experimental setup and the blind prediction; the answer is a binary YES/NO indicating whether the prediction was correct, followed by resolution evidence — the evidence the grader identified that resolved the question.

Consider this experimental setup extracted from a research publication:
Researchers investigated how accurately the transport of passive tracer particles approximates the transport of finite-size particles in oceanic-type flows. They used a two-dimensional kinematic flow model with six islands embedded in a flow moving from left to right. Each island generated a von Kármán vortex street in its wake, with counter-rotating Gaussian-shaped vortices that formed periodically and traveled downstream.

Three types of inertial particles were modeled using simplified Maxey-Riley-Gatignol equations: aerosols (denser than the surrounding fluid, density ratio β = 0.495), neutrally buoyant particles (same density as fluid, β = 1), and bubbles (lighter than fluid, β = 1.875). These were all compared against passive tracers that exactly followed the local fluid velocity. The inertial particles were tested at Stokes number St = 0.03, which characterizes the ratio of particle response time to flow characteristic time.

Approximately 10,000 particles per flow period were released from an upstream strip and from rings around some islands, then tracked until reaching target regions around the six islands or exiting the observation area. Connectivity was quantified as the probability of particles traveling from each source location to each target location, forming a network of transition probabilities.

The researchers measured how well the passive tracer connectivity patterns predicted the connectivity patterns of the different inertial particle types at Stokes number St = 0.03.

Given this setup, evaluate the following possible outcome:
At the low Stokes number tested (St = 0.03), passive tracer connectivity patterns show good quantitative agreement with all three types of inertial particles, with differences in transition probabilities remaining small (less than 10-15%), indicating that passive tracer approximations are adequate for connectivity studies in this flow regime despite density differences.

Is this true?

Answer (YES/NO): NO